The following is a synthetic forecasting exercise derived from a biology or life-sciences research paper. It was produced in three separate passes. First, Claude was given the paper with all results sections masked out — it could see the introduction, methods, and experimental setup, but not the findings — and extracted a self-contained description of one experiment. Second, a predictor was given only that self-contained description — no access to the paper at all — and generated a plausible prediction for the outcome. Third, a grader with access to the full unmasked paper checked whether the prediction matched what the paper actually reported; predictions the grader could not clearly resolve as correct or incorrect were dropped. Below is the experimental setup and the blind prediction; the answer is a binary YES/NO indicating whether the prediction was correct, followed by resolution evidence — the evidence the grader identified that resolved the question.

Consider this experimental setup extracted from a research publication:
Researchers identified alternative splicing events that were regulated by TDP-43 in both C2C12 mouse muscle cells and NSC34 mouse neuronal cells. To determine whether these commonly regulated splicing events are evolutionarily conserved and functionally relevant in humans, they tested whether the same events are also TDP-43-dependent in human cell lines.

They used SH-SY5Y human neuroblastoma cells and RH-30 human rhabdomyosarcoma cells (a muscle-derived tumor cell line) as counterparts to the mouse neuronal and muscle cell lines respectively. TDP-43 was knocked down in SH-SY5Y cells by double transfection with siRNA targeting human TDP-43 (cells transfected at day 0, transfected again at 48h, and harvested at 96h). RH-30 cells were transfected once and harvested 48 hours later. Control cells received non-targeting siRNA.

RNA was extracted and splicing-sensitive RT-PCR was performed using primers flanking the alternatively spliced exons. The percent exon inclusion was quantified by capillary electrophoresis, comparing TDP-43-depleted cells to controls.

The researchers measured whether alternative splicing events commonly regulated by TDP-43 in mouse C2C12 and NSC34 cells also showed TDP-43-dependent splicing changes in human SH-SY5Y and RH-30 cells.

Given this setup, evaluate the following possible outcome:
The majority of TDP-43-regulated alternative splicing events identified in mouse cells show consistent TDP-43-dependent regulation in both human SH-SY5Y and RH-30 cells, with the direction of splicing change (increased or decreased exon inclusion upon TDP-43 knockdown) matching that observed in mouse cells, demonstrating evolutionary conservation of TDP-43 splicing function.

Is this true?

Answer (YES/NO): NO